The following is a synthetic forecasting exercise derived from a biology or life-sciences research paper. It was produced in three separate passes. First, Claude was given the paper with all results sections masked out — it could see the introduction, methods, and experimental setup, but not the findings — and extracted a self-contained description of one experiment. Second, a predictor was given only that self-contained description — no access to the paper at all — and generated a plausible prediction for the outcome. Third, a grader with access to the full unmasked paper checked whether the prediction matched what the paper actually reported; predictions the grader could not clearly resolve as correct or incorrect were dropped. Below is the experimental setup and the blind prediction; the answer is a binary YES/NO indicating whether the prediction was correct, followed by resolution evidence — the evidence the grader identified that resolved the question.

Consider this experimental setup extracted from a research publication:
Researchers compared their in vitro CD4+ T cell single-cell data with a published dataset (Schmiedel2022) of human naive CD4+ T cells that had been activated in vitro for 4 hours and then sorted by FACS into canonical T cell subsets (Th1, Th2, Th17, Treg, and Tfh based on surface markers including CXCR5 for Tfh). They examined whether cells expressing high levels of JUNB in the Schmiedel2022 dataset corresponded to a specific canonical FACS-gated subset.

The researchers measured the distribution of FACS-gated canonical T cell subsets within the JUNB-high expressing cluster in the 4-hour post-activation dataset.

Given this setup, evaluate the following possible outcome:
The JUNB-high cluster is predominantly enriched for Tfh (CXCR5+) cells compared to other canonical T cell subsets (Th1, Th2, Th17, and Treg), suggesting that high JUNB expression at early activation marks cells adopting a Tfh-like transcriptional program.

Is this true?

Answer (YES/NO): NO